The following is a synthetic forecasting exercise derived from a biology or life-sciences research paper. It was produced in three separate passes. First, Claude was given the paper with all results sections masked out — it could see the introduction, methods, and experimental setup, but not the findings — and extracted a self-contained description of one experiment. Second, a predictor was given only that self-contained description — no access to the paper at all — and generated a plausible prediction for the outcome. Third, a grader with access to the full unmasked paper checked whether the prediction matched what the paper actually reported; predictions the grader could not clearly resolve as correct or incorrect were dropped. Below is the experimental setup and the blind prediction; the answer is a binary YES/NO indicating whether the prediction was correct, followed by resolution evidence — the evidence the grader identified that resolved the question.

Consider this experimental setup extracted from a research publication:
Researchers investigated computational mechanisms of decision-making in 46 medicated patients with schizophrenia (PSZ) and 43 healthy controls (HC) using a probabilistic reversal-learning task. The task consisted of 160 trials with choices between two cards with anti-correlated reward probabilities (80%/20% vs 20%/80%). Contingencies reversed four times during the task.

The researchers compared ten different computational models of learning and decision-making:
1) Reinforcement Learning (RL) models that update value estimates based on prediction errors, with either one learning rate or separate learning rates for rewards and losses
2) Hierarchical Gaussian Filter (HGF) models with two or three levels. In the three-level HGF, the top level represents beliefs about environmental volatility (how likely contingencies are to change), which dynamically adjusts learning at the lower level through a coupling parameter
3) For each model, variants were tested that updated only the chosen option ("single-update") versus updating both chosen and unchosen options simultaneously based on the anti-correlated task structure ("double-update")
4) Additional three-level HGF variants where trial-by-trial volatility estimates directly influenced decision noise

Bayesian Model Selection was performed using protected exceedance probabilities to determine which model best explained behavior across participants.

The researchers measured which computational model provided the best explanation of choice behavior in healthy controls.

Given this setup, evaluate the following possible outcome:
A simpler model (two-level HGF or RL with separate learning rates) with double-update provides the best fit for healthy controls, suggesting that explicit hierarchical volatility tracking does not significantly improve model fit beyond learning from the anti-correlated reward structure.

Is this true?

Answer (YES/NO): NO